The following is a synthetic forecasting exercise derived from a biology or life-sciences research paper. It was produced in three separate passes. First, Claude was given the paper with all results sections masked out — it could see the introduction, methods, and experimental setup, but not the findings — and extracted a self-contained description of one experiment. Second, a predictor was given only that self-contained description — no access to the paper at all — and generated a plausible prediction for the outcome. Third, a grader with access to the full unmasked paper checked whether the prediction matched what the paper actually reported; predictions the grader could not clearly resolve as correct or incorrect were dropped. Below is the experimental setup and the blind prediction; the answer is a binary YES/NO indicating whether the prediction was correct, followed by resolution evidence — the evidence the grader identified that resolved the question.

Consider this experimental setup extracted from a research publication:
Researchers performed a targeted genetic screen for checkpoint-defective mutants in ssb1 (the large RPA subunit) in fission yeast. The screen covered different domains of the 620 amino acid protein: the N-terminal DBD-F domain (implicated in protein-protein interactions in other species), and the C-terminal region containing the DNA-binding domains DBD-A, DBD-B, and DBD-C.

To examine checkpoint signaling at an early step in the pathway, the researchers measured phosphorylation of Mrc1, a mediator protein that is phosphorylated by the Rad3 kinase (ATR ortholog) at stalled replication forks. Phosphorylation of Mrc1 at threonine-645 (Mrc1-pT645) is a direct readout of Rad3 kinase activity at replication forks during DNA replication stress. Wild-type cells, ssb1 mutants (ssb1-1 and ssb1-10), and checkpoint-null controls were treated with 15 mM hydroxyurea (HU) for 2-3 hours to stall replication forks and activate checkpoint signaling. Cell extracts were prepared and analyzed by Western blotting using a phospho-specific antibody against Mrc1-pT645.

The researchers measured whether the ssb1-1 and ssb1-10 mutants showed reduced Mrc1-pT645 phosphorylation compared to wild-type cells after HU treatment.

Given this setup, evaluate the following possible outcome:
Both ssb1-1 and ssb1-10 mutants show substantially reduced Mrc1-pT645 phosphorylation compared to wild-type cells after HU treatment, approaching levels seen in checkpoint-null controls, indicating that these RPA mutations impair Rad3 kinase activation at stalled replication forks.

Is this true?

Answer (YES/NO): NO